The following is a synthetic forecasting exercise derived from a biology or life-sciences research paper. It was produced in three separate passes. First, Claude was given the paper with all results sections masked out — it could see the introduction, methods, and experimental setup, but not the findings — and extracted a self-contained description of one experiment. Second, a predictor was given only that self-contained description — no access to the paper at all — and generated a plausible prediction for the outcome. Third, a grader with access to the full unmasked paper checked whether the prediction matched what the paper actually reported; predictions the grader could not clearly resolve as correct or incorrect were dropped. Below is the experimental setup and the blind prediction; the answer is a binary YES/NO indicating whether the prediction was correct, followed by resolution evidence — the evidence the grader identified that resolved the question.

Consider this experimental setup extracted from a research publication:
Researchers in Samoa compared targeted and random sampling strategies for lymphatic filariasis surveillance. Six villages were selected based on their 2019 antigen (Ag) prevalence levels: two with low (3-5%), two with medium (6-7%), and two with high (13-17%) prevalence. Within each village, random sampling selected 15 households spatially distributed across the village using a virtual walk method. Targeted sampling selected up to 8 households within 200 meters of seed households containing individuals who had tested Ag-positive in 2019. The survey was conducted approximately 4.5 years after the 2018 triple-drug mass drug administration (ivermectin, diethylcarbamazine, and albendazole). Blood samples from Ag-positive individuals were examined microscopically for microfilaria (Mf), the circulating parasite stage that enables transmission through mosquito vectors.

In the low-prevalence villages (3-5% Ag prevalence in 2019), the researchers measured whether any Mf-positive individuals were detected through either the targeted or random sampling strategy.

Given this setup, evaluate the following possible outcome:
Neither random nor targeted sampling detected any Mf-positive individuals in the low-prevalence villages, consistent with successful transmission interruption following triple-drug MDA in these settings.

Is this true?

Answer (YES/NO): NO